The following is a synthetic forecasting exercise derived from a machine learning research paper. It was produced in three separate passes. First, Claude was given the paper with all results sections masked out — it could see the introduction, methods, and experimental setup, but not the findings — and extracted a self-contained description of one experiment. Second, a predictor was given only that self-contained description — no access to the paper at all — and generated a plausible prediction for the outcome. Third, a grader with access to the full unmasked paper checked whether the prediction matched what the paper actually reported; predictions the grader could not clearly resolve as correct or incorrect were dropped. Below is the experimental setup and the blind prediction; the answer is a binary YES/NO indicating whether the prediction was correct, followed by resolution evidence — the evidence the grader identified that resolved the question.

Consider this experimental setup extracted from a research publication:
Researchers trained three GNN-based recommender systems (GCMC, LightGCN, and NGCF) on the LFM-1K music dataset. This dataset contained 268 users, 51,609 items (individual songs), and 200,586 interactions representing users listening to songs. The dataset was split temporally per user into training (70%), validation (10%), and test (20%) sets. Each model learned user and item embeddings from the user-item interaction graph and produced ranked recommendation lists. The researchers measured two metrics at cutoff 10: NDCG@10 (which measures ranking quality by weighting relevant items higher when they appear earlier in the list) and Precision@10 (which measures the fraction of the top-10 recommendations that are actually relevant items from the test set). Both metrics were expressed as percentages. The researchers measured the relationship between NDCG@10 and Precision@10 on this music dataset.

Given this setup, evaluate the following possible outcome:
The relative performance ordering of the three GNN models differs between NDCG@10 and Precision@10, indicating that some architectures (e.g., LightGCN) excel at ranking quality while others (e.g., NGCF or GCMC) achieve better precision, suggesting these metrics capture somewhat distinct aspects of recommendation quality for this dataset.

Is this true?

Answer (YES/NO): YES